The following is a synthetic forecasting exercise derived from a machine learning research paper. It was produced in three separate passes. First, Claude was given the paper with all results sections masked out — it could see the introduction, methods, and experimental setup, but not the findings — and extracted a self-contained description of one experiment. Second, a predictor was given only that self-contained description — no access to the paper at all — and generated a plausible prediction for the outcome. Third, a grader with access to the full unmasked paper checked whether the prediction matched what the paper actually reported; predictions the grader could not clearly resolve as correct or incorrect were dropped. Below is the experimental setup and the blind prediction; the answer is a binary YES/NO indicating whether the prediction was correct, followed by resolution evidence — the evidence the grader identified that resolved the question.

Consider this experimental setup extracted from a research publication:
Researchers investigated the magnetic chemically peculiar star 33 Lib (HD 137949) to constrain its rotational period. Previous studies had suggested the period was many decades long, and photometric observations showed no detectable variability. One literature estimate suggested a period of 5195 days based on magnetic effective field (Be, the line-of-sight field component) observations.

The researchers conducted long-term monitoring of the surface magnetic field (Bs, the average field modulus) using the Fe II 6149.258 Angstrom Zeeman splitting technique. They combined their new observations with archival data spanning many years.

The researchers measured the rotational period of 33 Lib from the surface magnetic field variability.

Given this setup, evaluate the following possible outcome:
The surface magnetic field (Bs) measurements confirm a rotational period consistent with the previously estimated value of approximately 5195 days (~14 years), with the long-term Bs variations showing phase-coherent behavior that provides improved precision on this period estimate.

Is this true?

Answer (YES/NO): NO